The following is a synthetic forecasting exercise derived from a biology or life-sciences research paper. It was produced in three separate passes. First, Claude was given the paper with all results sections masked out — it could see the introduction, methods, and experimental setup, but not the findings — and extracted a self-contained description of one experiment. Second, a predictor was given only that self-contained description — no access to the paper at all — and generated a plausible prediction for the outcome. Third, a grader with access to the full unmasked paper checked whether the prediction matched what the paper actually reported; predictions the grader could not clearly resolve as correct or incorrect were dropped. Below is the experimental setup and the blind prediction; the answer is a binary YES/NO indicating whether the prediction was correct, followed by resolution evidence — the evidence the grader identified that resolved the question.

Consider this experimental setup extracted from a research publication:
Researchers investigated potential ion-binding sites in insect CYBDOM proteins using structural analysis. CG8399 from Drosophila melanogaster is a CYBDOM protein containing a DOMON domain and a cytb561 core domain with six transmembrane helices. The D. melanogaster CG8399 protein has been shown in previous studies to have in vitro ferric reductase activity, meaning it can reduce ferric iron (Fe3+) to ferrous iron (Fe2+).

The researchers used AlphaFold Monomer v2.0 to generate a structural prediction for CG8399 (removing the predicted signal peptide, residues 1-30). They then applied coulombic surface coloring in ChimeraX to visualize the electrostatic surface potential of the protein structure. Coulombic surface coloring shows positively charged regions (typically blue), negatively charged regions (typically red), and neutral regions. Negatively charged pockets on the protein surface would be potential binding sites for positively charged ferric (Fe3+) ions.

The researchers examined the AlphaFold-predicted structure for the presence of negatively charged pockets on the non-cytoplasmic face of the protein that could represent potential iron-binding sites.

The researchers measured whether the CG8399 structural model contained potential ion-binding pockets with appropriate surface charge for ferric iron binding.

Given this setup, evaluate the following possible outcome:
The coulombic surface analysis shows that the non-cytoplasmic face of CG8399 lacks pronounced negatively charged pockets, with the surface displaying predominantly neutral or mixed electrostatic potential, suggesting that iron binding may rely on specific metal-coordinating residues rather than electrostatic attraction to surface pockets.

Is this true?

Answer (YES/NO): NO